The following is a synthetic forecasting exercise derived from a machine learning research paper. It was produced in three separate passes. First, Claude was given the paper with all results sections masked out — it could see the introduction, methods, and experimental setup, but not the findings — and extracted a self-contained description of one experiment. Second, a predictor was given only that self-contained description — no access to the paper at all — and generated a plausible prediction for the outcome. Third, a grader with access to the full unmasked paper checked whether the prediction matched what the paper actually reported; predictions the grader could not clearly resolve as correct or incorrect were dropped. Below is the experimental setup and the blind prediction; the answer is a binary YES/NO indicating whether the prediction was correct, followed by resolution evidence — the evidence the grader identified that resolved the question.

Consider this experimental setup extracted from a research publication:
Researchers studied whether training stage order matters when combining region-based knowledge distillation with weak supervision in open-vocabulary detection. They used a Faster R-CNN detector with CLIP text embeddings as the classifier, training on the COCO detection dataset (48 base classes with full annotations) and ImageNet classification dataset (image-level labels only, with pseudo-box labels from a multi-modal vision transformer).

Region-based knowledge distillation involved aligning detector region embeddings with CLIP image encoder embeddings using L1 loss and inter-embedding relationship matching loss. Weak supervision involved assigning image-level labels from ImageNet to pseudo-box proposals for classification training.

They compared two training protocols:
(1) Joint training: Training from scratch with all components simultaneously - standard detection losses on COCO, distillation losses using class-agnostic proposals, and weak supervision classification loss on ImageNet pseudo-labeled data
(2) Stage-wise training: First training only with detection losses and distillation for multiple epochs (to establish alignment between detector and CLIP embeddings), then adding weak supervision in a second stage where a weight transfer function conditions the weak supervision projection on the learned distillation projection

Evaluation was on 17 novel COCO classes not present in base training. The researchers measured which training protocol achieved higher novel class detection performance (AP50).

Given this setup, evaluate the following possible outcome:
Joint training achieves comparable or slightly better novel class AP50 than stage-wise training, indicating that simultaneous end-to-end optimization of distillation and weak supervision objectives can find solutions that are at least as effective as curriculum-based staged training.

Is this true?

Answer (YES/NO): NO